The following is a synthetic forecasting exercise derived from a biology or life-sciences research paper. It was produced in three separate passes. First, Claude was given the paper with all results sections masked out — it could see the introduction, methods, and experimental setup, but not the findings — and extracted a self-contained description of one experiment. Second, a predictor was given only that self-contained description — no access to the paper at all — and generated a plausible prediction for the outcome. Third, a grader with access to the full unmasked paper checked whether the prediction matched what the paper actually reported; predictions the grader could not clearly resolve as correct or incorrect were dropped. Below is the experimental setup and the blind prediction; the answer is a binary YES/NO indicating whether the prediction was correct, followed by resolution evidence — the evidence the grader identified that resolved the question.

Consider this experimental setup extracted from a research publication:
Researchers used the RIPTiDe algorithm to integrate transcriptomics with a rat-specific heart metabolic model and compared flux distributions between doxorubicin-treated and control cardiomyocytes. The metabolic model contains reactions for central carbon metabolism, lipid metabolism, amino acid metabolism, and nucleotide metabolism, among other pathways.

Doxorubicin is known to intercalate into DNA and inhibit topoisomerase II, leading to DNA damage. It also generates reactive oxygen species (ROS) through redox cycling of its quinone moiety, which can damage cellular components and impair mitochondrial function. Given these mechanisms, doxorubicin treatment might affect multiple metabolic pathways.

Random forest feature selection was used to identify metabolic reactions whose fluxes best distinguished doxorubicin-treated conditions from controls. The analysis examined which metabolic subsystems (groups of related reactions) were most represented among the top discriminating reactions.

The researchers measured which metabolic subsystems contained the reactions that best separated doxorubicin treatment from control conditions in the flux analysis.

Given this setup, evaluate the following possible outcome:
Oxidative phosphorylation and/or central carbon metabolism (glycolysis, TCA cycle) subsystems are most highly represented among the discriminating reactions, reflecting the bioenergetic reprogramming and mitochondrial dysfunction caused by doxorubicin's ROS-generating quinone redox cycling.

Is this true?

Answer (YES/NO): YES